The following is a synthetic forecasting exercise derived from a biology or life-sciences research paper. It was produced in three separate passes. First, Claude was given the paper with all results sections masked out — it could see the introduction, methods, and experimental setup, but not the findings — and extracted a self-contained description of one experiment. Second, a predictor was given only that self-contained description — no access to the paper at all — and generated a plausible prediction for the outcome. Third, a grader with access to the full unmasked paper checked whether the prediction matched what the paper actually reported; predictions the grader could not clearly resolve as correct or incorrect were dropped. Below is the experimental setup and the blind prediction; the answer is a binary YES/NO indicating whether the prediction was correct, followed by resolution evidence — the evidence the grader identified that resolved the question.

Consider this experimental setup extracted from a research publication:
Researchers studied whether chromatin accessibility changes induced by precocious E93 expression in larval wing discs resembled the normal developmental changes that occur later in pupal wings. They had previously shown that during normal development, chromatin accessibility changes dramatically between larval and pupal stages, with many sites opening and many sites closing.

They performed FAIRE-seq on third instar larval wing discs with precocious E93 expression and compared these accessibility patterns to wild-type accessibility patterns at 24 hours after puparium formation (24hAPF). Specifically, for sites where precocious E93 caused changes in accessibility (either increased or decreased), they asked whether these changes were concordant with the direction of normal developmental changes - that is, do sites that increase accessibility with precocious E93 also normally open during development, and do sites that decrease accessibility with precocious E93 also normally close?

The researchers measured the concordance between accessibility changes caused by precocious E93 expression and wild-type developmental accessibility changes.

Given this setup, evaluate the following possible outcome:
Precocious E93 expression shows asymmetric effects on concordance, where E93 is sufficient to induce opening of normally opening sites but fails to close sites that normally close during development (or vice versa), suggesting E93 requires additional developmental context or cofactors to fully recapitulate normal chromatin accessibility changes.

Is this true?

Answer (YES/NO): NO